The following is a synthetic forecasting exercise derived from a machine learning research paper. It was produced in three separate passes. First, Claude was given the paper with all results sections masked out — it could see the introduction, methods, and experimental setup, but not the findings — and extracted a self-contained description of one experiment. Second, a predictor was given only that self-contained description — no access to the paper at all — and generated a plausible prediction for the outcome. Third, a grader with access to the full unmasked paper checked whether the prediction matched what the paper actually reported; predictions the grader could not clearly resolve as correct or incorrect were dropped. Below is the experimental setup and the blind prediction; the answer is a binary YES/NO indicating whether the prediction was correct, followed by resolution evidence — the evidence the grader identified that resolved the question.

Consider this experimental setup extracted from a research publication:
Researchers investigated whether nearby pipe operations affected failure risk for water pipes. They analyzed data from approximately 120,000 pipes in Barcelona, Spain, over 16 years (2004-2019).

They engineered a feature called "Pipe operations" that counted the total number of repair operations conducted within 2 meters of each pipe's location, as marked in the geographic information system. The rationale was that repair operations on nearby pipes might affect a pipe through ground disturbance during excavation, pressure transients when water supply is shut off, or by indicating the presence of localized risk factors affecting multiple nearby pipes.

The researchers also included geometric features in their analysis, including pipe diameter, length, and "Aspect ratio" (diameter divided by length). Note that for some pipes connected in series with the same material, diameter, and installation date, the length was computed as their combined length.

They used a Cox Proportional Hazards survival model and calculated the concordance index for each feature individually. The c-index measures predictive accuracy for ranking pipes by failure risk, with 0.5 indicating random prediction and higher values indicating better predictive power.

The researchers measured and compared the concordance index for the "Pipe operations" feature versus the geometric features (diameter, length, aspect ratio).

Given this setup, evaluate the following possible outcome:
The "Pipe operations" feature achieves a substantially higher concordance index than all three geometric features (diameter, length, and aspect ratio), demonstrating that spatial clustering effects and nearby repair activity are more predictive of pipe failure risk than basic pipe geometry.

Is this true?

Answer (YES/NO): NO